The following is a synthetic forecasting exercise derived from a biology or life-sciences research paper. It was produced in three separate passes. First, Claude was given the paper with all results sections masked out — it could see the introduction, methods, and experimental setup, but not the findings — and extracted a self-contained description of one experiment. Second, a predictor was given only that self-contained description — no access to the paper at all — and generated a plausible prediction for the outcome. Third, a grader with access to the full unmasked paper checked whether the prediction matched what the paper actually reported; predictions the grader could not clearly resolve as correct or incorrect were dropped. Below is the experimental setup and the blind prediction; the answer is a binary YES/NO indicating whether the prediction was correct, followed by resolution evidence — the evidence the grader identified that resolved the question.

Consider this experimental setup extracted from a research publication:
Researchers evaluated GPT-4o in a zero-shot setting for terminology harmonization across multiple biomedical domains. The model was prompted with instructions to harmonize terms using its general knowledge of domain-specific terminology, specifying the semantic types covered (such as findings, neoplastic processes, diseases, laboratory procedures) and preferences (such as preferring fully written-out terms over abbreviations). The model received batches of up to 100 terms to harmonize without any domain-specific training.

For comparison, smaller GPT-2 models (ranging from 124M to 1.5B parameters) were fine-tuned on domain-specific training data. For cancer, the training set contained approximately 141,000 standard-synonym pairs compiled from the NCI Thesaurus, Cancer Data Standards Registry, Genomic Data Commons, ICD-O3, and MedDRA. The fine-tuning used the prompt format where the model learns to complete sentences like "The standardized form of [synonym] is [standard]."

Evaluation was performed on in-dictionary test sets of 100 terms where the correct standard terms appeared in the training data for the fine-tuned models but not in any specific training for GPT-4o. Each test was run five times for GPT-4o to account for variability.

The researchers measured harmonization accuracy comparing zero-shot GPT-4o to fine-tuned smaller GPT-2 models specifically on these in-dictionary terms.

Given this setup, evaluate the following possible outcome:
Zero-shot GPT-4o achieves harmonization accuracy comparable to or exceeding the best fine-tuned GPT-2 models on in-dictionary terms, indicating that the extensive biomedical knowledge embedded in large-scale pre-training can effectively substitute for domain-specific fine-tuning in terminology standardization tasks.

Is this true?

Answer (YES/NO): NO